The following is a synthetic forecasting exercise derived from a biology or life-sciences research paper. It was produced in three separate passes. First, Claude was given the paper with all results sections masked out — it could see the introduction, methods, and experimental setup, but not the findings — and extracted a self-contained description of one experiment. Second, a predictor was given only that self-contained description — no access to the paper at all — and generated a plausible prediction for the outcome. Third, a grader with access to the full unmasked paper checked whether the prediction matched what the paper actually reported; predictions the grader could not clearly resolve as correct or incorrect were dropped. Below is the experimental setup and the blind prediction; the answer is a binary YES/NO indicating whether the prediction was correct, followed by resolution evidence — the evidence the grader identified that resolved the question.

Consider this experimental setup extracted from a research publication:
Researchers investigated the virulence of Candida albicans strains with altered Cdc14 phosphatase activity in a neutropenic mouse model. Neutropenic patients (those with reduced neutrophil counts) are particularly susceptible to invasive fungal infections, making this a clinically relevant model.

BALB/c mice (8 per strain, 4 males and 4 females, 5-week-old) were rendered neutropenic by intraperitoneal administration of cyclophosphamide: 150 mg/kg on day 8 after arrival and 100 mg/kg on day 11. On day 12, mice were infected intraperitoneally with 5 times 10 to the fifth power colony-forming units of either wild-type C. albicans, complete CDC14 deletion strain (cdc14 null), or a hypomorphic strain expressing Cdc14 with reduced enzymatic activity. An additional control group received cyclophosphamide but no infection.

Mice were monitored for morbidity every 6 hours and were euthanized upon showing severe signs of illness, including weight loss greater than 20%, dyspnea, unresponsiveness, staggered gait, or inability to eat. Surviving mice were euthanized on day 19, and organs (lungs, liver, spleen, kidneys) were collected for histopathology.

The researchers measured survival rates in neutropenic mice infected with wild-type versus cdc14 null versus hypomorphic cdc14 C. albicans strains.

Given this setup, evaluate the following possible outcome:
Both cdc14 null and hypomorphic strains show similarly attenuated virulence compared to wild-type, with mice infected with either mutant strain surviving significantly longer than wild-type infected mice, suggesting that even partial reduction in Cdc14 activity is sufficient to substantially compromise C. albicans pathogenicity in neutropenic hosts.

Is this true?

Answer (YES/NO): YES